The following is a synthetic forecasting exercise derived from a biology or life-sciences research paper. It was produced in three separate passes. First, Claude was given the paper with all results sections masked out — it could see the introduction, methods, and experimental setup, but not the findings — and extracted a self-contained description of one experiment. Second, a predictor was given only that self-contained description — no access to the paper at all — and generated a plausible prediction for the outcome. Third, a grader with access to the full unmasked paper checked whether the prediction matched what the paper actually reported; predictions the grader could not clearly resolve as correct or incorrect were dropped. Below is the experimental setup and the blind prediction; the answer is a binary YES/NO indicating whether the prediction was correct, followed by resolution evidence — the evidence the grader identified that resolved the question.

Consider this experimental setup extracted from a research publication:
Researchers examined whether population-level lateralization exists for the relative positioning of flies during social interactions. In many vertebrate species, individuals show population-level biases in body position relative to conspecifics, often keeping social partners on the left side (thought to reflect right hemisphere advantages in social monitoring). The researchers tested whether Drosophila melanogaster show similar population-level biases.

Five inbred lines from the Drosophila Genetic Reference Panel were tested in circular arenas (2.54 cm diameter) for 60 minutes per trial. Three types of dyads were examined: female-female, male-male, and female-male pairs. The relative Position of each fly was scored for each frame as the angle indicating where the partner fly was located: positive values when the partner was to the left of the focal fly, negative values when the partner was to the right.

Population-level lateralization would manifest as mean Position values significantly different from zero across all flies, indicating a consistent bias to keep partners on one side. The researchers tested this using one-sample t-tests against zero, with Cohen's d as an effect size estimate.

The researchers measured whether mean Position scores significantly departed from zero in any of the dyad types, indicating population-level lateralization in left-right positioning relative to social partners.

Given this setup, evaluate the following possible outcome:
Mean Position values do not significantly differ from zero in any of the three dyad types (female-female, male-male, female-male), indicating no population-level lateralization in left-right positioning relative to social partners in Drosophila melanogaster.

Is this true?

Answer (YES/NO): YES